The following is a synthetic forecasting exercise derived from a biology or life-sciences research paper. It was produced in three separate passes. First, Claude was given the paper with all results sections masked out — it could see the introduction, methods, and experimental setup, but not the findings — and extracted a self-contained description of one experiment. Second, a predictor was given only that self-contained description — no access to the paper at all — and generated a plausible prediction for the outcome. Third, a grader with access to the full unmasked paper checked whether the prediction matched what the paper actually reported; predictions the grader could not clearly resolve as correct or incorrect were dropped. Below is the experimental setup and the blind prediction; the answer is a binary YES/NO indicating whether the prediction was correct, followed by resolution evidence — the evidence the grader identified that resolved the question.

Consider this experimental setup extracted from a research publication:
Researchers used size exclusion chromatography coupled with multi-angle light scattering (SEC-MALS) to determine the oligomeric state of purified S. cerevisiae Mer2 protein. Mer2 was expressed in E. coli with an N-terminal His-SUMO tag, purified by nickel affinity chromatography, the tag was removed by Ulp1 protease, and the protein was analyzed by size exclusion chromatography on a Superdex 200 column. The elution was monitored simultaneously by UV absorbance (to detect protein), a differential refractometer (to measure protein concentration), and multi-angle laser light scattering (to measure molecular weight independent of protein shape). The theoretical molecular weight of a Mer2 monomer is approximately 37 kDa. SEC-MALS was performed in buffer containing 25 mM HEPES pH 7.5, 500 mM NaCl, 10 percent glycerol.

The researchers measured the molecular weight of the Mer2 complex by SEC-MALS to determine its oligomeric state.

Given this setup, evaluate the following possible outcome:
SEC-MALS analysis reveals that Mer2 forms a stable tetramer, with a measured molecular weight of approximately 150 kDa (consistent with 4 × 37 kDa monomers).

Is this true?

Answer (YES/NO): YES